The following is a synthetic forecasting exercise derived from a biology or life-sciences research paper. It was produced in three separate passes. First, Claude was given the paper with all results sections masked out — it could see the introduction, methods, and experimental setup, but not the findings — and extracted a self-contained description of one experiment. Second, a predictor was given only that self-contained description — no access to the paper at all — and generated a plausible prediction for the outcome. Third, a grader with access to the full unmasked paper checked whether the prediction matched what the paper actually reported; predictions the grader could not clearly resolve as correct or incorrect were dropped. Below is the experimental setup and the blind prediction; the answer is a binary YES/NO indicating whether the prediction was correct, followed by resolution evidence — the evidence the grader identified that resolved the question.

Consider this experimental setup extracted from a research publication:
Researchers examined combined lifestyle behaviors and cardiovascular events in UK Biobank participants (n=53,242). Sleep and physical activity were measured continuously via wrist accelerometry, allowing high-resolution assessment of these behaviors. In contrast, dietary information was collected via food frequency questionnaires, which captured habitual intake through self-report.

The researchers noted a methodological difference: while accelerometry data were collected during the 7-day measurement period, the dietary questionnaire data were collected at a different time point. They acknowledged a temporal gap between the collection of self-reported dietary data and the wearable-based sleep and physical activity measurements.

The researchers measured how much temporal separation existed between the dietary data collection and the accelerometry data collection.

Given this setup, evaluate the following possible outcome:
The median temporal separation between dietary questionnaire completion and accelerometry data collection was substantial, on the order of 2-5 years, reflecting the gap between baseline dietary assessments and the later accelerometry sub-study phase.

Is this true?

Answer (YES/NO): NO